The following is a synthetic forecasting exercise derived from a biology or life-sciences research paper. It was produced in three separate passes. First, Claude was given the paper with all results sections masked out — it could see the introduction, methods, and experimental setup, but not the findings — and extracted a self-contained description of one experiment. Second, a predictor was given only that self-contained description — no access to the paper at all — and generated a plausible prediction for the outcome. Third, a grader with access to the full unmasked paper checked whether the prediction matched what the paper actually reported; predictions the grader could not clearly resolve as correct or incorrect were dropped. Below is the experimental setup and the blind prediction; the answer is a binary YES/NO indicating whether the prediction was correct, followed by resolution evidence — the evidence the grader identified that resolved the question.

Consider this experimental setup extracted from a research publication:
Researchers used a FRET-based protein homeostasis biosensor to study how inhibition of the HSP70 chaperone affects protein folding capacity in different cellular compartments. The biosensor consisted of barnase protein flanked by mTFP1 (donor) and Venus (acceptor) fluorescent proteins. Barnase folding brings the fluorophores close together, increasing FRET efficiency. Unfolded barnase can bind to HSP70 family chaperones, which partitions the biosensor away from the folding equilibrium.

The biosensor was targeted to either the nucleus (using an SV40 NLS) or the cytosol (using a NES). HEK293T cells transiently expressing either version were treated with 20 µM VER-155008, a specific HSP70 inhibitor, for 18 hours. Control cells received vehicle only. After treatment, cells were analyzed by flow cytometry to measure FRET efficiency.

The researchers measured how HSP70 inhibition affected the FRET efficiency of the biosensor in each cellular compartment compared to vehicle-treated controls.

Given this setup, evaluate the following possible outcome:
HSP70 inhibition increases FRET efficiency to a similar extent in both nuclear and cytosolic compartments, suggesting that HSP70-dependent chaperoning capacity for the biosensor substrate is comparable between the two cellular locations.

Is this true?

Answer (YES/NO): NO